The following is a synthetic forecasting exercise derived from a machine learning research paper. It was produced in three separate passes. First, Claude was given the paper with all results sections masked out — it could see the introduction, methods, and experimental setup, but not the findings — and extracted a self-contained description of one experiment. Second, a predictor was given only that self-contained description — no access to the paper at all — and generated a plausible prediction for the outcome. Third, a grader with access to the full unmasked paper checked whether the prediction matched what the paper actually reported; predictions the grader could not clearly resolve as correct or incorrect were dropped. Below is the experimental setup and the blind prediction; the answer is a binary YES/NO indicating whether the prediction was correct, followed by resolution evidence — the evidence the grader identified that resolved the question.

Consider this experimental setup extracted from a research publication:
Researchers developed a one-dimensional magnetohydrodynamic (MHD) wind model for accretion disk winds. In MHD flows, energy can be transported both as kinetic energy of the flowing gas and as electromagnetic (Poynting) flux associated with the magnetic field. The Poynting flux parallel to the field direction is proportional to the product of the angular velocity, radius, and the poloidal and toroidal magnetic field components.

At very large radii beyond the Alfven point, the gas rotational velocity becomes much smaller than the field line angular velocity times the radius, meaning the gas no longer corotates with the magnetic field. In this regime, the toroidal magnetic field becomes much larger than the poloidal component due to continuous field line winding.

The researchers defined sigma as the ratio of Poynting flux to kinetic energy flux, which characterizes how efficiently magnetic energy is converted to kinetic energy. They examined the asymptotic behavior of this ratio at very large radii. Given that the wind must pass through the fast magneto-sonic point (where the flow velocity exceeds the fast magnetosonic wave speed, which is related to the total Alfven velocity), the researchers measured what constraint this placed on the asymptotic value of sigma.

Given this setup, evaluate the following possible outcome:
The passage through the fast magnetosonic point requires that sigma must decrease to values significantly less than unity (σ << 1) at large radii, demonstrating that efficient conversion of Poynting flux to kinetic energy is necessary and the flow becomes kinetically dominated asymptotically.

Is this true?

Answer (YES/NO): NO